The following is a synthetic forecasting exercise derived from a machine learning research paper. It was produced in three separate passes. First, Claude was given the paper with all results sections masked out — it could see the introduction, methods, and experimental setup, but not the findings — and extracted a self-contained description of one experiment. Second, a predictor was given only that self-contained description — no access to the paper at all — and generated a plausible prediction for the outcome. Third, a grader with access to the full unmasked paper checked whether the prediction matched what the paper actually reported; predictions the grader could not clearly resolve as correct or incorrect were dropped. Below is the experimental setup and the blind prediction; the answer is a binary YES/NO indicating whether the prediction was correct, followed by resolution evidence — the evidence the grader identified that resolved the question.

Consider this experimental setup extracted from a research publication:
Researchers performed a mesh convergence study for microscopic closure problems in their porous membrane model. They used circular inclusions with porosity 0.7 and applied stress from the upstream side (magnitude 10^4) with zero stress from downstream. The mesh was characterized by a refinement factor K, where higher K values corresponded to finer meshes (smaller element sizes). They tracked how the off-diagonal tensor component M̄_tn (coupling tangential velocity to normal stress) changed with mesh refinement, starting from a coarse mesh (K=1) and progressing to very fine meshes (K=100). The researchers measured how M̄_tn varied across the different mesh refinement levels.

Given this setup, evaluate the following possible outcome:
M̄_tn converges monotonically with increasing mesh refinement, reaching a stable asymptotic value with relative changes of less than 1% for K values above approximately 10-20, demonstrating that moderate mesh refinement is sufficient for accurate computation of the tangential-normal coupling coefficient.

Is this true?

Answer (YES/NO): NO